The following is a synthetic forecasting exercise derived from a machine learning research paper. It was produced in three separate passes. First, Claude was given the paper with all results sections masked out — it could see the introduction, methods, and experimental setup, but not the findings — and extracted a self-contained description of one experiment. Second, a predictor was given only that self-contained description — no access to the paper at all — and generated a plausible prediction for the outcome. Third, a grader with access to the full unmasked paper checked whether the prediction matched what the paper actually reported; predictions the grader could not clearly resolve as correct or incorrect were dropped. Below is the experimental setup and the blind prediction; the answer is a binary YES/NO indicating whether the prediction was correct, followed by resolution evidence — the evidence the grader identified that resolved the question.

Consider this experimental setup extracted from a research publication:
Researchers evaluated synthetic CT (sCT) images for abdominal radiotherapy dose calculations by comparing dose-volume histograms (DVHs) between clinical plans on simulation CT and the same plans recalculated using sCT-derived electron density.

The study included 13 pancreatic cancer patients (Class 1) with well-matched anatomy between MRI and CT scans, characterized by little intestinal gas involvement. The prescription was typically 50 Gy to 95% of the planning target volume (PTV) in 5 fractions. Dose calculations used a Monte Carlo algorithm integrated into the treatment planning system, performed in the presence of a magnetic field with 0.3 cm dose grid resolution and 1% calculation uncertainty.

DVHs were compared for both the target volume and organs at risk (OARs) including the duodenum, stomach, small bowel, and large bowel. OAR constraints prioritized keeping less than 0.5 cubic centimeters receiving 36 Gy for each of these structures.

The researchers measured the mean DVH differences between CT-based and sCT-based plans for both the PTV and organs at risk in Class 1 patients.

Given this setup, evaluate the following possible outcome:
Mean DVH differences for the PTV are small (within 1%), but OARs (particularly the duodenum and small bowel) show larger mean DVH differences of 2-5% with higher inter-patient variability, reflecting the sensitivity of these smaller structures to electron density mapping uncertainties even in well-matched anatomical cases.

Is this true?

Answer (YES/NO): NO